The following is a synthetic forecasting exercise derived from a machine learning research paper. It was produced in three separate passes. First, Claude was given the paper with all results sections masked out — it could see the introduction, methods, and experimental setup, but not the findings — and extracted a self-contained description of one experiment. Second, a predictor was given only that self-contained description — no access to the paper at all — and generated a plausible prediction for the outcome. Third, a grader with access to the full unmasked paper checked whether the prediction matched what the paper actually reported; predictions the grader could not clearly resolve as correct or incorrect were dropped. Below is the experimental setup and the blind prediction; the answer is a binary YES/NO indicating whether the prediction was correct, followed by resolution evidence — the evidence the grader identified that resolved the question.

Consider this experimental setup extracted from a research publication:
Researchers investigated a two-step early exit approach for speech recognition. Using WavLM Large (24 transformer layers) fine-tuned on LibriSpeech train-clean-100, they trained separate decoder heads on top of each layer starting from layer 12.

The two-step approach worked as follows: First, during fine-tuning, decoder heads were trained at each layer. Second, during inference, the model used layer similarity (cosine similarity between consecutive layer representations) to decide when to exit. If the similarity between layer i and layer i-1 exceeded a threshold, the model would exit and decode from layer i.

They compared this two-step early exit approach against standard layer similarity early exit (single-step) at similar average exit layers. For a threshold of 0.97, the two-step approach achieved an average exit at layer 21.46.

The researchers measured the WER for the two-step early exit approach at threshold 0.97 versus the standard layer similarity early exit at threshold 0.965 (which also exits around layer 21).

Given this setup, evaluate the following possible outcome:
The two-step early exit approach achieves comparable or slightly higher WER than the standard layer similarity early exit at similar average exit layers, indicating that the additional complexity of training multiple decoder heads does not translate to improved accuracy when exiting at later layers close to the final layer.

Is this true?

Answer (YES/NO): NO